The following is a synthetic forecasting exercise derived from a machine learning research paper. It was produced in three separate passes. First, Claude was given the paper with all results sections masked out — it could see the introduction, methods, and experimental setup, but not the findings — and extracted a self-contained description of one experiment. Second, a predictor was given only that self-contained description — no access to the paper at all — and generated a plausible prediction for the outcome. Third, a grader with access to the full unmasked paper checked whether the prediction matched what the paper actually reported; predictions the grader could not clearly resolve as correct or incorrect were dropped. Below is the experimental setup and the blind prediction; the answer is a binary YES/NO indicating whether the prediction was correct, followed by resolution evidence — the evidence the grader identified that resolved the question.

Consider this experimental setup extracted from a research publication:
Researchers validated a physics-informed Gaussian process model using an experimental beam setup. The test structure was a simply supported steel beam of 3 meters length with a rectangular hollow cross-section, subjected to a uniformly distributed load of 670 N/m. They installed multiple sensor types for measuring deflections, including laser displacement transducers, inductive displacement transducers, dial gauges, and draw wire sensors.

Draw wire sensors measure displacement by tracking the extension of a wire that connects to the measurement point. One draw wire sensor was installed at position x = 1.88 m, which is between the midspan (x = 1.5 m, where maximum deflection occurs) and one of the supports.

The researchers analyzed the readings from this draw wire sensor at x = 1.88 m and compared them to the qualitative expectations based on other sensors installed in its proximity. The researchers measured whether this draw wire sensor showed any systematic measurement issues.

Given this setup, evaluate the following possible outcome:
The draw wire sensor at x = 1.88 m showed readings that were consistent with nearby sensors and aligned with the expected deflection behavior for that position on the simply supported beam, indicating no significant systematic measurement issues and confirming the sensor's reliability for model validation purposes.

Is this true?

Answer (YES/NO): NO